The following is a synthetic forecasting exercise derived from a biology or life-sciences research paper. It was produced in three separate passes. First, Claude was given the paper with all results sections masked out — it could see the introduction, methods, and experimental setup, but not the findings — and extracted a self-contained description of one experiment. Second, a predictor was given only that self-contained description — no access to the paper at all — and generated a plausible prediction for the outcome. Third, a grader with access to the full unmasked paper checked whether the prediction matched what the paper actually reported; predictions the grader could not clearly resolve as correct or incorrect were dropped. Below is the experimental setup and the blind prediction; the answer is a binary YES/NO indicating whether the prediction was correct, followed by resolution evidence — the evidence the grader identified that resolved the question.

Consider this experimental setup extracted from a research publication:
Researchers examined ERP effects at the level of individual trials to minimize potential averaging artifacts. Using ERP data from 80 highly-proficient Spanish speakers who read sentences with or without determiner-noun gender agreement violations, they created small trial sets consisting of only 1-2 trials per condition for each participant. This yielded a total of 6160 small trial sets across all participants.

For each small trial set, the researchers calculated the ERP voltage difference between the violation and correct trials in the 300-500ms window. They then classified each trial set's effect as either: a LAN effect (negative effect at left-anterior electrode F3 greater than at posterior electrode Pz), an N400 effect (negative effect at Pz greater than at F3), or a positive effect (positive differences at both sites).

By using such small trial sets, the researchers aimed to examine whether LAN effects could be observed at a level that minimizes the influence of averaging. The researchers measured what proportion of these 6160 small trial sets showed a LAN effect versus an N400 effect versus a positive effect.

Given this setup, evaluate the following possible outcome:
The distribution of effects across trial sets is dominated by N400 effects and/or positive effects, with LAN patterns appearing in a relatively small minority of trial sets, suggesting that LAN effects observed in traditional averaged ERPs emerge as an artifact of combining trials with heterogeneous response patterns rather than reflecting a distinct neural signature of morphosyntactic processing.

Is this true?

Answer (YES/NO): NO